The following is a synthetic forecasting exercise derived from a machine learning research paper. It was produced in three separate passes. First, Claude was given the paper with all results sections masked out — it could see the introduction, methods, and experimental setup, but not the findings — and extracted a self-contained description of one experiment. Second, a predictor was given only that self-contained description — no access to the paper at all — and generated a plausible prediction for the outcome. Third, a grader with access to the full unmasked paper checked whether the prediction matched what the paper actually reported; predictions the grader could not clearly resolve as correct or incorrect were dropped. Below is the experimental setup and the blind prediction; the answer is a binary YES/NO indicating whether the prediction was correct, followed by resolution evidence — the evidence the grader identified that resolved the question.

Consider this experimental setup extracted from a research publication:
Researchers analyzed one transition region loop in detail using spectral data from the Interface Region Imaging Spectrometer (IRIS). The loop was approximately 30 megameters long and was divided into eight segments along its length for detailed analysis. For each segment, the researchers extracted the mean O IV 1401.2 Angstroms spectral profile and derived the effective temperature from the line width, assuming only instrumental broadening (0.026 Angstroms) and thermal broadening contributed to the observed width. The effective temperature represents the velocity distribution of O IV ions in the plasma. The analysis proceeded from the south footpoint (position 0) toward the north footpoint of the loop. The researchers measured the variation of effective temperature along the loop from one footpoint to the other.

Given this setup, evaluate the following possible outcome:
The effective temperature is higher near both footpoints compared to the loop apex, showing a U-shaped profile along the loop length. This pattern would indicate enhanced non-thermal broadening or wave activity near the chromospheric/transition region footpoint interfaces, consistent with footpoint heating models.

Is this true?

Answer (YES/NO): YES